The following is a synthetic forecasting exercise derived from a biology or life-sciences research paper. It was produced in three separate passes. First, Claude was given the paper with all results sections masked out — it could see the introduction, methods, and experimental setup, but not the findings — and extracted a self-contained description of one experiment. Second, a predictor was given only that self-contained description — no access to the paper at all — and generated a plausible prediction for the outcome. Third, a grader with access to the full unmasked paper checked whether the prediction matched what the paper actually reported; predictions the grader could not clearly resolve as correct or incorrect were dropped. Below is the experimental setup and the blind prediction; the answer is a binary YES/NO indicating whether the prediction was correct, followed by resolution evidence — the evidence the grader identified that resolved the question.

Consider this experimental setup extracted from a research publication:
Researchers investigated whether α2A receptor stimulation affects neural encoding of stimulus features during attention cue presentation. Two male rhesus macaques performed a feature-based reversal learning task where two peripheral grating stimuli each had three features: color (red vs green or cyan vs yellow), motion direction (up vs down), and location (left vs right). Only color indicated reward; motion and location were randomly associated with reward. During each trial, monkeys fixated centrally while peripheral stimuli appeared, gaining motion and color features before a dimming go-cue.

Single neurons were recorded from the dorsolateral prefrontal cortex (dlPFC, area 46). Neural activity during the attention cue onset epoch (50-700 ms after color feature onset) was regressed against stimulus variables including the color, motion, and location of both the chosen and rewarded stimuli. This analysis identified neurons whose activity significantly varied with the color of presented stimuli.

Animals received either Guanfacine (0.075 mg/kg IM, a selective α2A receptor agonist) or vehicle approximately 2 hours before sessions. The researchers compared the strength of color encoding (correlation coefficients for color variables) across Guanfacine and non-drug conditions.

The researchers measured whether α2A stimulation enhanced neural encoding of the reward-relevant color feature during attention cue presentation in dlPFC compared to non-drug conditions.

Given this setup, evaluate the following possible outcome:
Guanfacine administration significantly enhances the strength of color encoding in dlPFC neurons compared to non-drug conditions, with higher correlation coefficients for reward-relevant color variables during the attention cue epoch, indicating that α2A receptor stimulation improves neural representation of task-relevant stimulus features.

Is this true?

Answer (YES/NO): NO